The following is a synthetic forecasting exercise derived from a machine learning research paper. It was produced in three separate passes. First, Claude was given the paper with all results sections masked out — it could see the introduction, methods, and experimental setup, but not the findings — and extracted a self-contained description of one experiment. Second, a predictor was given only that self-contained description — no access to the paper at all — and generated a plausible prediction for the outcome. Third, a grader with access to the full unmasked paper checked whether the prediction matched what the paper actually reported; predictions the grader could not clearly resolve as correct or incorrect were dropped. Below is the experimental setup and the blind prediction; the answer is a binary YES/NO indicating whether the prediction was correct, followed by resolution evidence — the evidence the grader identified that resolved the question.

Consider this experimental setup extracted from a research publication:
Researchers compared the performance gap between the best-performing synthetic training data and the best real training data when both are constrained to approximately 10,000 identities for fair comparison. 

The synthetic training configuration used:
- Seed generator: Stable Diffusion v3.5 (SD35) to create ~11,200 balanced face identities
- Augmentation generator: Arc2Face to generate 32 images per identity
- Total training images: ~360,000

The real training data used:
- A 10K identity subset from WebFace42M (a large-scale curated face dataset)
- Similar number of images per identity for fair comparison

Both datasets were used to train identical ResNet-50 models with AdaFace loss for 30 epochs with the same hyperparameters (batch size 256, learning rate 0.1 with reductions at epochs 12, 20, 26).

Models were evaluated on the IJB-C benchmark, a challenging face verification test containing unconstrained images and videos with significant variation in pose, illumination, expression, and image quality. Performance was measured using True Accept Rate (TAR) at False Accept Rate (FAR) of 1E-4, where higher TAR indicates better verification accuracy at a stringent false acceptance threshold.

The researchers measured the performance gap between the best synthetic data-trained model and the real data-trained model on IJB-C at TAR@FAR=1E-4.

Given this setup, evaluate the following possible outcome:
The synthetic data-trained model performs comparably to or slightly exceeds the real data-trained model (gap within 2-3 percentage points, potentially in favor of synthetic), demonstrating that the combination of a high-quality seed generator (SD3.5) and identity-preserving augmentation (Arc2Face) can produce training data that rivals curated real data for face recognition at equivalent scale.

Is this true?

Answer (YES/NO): NO